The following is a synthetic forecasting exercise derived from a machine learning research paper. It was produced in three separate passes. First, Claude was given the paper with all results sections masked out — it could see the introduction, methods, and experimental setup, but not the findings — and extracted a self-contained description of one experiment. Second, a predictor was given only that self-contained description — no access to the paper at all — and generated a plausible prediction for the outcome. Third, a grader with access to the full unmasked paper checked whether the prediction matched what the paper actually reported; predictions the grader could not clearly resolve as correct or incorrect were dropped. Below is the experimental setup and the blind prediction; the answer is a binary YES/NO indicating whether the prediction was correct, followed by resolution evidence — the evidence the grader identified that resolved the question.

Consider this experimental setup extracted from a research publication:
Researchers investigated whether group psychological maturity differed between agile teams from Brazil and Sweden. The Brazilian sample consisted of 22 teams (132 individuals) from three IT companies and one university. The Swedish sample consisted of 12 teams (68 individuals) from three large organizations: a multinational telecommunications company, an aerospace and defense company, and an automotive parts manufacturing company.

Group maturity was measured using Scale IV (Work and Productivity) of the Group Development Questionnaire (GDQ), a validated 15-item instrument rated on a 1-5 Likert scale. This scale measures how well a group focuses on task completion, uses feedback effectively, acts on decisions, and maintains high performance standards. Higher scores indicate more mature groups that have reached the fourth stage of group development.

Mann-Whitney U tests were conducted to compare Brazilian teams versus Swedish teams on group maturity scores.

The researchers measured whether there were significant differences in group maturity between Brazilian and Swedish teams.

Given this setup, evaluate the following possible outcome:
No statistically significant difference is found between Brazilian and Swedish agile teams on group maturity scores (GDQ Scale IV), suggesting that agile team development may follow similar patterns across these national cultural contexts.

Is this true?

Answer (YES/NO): YES